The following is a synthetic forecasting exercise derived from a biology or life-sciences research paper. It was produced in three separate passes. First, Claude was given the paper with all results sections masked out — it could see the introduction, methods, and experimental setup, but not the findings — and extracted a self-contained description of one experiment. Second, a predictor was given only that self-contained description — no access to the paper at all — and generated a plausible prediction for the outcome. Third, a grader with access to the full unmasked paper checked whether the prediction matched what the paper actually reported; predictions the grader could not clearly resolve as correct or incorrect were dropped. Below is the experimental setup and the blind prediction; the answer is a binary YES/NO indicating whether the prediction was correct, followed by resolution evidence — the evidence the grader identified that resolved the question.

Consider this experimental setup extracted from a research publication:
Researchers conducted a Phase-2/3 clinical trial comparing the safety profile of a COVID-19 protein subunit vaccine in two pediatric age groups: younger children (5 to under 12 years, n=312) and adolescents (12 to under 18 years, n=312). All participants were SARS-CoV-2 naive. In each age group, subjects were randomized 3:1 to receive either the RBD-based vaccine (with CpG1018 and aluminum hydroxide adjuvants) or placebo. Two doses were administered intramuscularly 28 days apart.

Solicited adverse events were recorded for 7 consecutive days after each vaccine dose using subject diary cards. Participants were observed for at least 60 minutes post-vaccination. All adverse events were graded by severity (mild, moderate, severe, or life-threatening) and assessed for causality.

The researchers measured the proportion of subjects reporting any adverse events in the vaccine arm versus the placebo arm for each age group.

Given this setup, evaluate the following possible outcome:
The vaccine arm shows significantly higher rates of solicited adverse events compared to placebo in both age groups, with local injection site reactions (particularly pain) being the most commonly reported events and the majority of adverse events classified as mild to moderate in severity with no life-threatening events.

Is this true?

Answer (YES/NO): NO